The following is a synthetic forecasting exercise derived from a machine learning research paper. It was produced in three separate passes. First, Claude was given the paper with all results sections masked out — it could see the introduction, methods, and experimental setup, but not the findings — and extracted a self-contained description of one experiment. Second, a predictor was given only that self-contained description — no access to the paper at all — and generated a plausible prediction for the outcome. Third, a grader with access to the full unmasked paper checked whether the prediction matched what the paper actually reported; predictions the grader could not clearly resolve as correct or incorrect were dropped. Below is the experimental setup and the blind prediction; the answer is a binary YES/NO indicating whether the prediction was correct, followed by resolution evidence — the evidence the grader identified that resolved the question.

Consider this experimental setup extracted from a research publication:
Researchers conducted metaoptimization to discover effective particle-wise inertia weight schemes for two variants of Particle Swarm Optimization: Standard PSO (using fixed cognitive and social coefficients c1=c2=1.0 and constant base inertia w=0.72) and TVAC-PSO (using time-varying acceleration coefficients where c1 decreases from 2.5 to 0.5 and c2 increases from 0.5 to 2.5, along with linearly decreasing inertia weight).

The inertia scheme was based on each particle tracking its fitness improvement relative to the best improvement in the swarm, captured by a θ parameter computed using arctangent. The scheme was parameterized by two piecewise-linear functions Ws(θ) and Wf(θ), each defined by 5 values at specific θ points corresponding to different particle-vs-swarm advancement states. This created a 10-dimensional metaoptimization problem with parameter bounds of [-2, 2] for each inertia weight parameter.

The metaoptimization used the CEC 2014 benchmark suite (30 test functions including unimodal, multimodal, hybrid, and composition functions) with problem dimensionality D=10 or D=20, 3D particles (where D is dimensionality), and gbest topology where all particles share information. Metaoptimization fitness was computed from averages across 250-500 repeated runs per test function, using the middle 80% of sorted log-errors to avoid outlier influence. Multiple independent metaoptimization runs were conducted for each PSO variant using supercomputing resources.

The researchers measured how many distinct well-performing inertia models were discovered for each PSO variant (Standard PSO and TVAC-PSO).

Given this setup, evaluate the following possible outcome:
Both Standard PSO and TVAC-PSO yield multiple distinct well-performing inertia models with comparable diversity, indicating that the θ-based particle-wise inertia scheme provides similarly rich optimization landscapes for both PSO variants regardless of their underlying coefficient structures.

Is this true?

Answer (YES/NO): YES